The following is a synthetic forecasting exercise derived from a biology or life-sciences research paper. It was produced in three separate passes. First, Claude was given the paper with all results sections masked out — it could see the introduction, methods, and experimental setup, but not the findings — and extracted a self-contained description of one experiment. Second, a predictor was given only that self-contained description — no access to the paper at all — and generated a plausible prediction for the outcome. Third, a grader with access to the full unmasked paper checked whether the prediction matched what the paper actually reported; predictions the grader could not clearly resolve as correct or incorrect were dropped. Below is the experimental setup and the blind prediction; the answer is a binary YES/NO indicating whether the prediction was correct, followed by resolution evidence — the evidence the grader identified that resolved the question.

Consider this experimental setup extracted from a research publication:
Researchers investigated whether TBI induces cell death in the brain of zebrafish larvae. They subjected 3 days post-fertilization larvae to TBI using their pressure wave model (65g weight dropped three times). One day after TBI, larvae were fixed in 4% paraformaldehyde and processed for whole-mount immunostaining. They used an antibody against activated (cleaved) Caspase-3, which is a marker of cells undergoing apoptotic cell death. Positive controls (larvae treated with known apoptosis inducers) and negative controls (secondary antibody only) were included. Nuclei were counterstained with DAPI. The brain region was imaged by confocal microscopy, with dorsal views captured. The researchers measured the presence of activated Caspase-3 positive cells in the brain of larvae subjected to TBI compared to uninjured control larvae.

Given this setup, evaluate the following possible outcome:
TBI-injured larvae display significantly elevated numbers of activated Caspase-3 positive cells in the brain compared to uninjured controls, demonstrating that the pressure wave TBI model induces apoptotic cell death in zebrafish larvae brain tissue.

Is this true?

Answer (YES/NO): YES